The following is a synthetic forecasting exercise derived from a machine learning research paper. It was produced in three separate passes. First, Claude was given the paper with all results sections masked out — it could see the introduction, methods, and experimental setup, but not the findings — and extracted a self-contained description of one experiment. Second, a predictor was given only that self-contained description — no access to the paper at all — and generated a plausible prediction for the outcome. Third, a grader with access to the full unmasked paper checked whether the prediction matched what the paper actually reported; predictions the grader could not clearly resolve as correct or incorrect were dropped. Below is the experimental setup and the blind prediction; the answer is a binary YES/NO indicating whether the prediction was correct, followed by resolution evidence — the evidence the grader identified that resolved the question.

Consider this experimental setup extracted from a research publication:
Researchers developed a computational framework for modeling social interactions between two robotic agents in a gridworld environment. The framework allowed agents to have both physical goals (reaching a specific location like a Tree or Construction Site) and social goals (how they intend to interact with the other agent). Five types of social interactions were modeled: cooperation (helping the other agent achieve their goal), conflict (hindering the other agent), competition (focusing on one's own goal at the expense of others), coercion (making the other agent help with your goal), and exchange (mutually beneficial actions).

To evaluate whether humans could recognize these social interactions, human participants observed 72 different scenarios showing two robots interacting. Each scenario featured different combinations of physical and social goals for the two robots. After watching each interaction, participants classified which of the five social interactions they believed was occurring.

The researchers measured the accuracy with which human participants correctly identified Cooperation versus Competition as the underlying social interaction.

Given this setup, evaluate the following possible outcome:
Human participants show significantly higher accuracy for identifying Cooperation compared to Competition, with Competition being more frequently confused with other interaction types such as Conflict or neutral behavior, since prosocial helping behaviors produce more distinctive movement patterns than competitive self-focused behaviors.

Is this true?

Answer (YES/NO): YES